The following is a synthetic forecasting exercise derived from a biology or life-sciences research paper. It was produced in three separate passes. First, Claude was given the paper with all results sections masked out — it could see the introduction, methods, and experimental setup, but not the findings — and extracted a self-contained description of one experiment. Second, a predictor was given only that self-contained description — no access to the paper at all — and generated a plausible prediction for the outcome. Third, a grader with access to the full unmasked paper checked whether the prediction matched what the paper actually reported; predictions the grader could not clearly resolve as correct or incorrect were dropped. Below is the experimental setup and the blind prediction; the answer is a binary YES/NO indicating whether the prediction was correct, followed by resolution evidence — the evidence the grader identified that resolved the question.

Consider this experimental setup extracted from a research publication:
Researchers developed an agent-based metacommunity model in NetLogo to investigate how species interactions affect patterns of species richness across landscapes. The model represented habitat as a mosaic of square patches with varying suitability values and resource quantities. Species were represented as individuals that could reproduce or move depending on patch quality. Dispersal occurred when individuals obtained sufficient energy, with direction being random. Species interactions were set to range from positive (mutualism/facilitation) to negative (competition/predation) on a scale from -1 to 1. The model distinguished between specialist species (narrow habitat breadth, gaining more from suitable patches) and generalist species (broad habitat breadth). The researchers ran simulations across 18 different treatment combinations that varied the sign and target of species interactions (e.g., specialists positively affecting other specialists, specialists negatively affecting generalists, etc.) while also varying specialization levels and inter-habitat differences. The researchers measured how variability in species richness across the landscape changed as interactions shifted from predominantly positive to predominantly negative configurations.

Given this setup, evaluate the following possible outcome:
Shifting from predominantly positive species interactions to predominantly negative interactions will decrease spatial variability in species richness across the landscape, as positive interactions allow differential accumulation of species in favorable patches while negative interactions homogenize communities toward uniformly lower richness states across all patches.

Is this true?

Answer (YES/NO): NO